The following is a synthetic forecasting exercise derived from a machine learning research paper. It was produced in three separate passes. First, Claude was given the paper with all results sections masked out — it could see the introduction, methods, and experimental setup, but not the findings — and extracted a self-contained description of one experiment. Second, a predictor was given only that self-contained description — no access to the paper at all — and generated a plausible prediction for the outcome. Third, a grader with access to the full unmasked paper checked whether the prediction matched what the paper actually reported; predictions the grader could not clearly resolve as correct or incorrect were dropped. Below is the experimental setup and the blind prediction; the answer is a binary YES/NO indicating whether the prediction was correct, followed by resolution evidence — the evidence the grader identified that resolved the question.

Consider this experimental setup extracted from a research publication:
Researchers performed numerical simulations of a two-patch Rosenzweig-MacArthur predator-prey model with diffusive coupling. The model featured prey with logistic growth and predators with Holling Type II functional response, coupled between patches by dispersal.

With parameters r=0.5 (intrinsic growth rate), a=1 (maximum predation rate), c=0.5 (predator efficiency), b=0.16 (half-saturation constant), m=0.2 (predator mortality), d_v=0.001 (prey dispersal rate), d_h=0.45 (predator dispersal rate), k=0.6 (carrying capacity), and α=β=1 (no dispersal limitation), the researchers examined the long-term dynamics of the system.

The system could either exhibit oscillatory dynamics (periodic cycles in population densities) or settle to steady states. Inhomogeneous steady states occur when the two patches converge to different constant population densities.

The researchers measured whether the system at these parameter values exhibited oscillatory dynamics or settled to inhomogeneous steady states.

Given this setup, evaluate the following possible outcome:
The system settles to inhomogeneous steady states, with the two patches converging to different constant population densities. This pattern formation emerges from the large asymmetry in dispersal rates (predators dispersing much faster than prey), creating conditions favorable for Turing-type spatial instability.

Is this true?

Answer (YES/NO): YES